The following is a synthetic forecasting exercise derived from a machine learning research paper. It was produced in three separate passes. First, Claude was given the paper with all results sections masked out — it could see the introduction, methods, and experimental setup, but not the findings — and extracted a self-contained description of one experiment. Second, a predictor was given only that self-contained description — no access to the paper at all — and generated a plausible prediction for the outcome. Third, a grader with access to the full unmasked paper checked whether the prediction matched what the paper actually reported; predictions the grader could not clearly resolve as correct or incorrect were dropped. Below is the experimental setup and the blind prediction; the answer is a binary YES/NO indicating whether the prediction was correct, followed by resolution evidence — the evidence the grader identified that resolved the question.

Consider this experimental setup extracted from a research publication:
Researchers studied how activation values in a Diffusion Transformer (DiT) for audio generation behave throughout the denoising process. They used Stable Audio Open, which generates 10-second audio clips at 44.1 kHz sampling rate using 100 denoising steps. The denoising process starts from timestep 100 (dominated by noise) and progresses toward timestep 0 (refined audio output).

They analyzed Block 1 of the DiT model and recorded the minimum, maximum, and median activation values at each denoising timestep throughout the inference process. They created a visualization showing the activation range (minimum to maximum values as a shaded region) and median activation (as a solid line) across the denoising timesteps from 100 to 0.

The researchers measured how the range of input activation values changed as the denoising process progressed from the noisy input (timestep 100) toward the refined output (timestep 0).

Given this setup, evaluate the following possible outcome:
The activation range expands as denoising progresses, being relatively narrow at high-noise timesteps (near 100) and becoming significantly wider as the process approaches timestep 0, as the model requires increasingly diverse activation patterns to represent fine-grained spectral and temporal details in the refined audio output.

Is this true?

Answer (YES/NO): YES